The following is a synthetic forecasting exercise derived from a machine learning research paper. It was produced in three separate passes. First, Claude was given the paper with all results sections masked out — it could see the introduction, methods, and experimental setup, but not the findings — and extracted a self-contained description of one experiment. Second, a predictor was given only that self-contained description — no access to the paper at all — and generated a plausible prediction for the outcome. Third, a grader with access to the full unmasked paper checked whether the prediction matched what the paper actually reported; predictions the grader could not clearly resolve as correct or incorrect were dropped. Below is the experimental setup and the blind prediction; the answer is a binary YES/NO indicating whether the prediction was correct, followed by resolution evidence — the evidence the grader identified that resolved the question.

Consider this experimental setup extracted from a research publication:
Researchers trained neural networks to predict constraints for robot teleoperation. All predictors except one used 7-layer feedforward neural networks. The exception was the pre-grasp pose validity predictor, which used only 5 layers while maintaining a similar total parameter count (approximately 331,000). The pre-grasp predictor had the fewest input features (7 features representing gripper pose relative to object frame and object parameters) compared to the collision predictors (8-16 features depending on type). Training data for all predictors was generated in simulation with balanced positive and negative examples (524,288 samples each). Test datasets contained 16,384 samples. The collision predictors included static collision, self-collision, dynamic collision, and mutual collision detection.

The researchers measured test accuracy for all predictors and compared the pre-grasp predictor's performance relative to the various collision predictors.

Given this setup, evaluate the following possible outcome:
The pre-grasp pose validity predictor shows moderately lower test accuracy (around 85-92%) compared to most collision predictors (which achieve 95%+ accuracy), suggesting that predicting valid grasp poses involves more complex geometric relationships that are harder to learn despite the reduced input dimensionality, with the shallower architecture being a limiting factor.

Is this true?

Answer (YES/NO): NO